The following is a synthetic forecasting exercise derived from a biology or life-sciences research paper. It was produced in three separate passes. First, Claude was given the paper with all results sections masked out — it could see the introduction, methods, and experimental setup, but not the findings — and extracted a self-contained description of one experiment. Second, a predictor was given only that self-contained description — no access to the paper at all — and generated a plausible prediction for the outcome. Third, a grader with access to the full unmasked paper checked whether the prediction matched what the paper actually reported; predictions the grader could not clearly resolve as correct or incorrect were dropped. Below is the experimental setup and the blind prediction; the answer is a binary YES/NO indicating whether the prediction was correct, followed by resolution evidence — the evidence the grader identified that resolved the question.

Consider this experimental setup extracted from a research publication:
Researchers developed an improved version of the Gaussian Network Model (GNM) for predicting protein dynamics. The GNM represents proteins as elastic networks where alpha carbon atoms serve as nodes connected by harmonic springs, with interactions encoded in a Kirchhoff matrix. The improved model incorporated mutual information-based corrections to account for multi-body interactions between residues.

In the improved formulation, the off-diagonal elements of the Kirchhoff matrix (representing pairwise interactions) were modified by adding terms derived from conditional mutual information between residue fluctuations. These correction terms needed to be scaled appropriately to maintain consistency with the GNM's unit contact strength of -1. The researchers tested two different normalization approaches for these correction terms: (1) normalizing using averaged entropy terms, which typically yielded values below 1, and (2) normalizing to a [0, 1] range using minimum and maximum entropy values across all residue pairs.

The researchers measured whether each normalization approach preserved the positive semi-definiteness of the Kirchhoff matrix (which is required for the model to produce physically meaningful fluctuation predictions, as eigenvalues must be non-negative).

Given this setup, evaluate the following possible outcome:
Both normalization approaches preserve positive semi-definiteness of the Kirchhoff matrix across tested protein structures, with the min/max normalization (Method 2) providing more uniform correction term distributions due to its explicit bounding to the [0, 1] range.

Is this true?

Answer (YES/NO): NO